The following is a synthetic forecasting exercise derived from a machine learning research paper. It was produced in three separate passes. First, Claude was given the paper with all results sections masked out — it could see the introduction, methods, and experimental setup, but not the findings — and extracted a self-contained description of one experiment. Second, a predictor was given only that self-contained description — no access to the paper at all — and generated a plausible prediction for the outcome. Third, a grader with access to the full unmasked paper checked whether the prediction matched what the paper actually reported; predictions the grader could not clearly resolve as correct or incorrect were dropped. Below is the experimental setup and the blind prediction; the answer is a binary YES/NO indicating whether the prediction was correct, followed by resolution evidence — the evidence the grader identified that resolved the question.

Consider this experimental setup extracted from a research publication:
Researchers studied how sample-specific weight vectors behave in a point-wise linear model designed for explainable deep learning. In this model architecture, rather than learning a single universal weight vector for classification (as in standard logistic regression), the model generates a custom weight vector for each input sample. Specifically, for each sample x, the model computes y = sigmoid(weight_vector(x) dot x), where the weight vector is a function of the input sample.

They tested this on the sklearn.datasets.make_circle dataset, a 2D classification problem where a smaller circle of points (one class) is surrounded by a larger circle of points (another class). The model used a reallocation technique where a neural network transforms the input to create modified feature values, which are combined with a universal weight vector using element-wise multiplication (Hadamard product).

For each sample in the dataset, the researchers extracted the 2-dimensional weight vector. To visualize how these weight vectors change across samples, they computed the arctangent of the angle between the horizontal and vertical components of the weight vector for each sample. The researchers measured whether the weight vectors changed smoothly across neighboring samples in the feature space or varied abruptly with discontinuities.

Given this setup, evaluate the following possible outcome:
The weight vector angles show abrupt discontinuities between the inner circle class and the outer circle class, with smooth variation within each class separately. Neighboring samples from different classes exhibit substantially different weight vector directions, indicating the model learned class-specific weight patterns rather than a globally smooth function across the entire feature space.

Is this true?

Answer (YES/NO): NO